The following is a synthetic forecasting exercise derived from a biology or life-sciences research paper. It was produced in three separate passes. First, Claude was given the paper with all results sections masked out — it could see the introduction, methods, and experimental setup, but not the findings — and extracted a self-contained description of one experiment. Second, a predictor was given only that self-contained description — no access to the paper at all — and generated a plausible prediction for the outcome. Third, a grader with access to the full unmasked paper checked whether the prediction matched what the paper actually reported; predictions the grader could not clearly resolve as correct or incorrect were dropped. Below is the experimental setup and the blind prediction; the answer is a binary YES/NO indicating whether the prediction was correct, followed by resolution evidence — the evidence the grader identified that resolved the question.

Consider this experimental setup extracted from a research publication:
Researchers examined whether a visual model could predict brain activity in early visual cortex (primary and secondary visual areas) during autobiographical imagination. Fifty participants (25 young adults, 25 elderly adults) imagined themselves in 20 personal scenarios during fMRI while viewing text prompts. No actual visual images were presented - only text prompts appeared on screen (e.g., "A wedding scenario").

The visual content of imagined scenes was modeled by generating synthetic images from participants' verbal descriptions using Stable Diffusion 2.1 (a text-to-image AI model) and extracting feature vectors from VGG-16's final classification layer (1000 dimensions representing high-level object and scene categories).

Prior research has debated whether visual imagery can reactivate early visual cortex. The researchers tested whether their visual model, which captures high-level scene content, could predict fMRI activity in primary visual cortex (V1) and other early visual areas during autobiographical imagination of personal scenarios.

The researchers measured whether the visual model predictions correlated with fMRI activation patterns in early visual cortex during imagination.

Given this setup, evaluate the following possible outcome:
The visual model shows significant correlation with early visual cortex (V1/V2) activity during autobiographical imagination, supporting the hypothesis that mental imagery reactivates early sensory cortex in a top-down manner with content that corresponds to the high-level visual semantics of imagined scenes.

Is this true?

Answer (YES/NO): NO